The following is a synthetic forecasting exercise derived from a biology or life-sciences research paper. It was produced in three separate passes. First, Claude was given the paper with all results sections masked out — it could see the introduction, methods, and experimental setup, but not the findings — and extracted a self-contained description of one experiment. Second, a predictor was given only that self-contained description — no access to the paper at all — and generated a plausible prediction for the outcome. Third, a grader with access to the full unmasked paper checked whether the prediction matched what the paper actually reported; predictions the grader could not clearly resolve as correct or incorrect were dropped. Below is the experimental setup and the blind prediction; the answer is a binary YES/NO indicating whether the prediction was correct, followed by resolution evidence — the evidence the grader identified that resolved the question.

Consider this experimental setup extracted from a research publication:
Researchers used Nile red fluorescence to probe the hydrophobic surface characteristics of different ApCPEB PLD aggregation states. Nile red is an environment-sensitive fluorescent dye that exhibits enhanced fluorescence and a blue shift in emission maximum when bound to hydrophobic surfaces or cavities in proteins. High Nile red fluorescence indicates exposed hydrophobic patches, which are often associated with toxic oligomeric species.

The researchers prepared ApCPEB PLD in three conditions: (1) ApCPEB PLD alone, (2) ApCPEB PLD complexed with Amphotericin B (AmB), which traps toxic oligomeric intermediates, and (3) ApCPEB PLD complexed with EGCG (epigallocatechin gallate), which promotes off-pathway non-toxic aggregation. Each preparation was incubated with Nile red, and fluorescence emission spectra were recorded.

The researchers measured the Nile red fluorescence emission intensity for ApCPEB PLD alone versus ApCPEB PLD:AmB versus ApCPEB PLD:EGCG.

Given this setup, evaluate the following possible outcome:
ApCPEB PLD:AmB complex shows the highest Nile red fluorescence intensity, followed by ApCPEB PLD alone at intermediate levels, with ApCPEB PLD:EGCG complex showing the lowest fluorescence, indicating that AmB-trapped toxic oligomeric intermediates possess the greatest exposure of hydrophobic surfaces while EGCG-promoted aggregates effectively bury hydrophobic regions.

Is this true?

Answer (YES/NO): YES